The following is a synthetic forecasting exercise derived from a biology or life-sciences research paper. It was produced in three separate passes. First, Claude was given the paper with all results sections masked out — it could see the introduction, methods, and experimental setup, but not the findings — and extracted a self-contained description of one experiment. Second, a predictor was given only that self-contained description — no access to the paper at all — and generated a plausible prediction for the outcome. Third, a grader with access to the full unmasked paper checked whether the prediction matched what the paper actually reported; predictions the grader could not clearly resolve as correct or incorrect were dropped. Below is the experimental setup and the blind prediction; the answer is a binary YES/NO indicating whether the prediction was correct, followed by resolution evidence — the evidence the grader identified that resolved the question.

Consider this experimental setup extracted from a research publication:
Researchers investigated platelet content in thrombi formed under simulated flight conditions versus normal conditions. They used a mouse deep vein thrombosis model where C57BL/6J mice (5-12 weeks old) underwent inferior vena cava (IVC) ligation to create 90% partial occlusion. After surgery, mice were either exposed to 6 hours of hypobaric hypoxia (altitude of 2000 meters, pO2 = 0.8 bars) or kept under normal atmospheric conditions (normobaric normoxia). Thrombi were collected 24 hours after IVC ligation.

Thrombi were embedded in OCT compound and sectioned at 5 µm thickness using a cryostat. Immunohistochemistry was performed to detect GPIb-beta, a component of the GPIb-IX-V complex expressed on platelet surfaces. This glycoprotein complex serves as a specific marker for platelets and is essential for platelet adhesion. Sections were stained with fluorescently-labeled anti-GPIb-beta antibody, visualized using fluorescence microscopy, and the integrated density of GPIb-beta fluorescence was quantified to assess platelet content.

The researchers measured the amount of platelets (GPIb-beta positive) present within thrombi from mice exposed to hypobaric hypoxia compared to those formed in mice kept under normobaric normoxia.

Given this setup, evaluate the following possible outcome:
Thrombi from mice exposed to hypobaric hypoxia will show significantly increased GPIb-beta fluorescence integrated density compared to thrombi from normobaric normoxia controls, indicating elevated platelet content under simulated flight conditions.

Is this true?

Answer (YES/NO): NO